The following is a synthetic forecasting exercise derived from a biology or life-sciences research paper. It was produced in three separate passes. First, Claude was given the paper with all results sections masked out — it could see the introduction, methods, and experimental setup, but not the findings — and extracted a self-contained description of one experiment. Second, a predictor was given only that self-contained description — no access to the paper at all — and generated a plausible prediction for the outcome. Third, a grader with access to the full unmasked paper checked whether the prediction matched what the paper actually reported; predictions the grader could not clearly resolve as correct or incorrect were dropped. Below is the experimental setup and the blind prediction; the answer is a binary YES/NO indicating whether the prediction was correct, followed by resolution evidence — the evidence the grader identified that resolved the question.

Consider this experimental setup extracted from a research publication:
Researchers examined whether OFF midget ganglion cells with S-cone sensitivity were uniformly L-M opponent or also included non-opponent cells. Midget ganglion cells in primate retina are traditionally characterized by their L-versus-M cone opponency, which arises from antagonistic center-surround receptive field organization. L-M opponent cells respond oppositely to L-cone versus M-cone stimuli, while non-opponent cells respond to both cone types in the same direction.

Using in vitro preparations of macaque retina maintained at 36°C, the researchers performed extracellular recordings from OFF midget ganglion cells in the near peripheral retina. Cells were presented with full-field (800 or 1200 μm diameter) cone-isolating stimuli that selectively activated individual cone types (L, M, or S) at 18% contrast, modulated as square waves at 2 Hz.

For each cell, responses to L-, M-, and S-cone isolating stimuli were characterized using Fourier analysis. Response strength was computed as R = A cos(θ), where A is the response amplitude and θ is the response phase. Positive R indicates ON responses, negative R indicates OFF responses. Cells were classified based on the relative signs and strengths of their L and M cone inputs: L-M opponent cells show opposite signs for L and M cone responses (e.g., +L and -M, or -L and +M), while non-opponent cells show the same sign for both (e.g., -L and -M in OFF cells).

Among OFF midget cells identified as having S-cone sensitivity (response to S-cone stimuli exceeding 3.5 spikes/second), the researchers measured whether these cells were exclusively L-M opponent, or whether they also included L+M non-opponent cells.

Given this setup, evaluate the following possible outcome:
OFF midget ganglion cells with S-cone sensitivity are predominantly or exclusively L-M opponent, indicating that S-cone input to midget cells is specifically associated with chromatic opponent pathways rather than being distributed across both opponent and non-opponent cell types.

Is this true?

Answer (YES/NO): NO